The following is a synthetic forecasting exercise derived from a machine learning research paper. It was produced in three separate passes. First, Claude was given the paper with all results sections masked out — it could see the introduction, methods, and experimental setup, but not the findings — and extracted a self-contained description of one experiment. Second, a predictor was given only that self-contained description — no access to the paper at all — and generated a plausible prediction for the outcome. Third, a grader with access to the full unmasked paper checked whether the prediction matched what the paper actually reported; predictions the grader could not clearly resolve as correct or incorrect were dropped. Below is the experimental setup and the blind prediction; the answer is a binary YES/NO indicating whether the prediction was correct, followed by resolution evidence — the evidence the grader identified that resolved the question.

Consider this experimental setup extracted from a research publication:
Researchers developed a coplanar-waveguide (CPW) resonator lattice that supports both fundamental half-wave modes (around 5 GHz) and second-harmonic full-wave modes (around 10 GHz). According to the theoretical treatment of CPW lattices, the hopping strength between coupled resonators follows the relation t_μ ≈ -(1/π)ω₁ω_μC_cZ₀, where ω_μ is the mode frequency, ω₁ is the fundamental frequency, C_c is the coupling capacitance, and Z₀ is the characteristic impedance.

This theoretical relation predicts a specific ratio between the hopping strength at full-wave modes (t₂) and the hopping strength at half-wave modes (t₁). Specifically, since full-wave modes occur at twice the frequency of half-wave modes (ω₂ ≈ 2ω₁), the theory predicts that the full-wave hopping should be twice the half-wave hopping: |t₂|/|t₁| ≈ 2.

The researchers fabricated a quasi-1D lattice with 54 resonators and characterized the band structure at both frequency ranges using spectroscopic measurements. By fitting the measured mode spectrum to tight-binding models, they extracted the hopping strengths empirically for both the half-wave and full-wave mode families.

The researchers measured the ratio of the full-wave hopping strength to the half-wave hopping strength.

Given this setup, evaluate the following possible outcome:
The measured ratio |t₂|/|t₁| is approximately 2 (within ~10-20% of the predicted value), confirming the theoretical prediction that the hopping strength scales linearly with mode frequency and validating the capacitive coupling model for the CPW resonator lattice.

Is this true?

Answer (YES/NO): YES